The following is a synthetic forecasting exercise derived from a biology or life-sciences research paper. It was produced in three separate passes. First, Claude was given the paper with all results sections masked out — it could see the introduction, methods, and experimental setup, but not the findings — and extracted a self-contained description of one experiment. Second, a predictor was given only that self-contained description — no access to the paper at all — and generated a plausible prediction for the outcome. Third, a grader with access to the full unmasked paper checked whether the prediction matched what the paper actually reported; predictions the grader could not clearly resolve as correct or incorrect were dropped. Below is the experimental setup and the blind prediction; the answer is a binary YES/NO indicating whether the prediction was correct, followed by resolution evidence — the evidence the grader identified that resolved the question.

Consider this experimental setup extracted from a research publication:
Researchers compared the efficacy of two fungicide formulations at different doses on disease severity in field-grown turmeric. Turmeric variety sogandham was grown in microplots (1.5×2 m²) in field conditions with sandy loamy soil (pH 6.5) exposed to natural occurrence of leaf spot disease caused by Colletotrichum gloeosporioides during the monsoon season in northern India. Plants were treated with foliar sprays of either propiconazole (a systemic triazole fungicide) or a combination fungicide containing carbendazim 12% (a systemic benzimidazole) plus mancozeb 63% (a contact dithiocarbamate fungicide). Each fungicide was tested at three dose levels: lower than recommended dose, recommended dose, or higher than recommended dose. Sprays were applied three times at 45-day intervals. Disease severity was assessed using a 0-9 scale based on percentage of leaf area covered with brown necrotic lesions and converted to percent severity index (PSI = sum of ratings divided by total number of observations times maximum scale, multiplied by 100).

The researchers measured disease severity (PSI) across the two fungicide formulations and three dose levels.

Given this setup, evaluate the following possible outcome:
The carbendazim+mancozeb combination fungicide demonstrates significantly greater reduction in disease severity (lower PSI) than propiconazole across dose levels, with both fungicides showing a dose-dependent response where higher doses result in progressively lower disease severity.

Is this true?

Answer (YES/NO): NO